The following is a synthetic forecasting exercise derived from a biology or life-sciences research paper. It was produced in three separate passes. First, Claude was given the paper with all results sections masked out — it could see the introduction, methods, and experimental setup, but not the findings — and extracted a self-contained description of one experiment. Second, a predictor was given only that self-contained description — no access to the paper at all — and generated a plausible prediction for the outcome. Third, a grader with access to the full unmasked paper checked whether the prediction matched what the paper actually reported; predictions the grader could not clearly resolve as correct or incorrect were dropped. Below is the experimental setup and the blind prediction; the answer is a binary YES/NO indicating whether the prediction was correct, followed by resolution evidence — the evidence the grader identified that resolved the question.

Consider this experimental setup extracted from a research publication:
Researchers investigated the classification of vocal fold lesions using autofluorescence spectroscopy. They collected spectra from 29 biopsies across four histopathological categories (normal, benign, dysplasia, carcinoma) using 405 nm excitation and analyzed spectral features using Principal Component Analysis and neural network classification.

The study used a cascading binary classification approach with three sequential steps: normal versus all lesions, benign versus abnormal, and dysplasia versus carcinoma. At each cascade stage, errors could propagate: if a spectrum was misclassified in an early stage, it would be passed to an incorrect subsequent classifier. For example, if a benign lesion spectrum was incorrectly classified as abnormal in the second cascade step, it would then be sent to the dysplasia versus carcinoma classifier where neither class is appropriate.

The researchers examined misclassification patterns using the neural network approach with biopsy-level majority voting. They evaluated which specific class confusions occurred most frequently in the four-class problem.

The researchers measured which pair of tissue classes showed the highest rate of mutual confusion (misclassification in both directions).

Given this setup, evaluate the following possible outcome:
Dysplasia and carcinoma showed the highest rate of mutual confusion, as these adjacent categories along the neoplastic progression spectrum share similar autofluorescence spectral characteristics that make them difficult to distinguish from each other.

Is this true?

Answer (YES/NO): NO